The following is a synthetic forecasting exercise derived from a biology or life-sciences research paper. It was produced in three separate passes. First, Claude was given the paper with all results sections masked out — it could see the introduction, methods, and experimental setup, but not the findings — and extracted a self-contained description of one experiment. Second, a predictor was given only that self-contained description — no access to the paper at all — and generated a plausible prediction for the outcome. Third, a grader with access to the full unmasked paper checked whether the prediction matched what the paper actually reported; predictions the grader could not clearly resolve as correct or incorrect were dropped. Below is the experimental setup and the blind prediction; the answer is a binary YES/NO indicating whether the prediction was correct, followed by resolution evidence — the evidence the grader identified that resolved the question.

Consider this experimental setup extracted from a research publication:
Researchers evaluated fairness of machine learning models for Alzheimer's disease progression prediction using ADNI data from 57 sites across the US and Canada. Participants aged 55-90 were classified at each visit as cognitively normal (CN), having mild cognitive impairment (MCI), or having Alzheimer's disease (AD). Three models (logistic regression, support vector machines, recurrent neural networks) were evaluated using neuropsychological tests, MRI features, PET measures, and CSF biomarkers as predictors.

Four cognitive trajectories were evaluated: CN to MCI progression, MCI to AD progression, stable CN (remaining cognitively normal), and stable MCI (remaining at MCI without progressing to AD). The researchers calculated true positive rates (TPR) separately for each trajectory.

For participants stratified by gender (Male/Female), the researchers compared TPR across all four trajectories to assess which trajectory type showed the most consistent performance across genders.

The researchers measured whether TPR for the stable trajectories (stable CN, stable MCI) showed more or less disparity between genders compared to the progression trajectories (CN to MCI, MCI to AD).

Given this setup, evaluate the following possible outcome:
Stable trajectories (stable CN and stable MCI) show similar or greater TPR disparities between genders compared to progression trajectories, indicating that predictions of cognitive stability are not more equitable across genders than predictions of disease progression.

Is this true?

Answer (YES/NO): NO